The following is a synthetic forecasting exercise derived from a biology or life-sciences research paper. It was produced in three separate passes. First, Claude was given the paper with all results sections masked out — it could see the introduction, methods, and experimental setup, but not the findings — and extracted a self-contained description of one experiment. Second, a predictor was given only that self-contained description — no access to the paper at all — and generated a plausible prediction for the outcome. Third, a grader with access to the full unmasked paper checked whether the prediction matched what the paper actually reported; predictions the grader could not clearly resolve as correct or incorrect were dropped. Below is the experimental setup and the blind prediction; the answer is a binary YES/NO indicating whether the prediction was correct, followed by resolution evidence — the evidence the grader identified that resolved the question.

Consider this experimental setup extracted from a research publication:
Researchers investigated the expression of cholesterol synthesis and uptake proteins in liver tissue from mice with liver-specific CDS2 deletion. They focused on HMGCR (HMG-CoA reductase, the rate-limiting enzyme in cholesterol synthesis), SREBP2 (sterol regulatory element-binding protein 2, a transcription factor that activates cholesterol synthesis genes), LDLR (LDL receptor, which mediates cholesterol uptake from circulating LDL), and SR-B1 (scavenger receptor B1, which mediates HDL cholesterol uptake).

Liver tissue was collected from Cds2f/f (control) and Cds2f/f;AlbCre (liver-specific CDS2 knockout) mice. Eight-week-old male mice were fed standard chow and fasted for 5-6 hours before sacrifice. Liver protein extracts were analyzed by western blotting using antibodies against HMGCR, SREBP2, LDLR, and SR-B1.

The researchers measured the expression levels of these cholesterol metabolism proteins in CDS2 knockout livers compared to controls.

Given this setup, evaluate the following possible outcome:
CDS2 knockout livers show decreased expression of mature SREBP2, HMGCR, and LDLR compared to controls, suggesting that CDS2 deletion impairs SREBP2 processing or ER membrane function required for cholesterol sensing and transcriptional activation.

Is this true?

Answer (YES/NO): YES